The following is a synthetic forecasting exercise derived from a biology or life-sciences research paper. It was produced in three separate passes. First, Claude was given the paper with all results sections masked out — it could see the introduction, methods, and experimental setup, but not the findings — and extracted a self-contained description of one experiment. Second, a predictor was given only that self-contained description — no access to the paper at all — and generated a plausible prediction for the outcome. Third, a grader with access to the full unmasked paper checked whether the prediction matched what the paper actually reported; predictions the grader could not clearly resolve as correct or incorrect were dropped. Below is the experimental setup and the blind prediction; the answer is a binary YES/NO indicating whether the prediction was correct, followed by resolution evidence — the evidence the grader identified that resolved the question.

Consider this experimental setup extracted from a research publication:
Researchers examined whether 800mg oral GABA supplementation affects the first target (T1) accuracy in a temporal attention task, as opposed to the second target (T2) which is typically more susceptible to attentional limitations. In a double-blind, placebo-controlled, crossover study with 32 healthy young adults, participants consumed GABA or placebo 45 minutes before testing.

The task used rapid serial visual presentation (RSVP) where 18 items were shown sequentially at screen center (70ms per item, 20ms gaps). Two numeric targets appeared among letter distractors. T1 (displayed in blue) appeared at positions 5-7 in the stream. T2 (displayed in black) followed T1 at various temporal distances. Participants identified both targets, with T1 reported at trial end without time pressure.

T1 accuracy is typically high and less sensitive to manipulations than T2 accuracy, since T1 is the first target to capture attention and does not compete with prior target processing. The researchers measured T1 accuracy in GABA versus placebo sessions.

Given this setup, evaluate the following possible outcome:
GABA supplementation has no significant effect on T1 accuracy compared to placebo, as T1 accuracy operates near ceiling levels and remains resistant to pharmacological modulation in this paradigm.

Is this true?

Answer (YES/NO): YES